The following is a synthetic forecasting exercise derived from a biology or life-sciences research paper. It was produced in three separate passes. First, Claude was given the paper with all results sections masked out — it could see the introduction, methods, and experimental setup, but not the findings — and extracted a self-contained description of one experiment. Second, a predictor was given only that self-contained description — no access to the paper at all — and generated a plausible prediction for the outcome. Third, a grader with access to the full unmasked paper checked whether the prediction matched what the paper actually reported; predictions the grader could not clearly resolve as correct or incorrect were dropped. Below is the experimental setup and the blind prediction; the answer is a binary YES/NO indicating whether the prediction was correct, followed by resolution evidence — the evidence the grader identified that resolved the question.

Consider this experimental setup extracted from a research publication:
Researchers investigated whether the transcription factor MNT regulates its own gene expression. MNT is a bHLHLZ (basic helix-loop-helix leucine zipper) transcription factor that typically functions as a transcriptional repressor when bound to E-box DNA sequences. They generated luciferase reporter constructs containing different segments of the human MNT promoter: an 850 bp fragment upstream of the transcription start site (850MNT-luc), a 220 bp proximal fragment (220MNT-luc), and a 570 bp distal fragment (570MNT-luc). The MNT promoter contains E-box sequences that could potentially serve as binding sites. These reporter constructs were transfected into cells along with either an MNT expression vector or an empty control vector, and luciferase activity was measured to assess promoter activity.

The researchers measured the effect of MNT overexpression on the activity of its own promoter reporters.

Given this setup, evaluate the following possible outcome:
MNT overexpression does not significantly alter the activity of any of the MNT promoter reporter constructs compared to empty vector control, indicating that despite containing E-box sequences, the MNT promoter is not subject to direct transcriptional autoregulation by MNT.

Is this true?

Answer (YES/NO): NO